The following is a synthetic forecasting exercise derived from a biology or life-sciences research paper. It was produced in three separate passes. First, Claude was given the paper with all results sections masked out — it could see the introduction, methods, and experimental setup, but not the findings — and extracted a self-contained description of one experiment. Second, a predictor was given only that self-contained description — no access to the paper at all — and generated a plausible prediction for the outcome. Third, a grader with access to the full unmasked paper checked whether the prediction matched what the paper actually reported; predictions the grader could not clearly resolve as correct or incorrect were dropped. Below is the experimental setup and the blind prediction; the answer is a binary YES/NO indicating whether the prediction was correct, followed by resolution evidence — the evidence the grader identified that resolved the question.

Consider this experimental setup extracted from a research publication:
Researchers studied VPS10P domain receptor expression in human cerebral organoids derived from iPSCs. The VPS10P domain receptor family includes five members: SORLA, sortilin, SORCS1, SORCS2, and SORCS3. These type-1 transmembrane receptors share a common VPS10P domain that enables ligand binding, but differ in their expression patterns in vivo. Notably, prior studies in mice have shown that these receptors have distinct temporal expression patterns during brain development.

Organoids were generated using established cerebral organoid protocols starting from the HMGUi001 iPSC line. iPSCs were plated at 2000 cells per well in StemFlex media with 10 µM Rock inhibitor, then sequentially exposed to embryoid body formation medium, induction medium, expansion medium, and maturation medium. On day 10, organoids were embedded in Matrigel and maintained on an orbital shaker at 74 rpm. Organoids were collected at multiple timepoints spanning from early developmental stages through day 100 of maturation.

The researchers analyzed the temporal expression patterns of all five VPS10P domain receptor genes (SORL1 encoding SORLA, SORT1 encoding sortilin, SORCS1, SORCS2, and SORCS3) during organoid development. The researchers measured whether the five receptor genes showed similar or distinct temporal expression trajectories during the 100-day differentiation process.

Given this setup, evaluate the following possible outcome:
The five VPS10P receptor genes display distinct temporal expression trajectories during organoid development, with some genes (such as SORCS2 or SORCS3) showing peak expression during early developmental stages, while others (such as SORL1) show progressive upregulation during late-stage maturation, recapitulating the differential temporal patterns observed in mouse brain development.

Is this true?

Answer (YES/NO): NO